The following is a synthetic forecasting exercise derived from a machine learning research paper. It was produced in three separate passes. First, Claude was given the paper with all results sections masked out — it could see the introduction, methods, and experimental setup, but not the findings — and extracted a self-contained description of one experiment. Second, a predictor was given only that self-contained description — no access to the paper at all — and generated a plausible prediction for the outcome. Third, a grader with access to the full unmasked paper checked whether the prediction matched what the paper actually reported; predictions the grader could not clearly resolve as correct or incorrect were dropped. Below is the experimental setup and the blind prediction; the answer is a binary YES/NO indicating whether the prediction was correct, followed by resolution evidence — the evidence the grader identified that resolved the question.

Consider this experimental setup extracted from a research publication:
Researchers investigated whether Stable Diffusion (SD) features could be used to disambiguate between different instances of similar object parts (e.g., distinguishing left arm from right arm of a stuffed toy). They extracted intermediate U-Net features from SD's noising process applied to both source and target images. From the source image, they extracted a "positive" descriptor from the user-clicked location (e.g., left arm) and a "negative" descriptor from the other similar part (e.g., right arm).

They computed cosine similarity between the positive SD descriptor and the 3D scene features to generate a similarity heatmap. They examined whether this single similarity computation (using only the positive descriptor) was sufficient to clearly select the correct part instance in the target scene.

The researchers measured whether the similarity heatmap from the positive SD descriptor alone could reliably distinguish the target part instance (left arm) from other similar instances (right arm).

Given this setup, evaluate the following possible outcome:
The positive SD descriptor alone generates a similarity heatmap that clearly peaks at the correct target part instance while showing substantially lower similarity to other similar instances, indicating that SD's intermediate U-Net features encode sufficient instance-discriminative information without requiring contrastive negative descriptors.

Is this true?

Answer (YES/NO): NO